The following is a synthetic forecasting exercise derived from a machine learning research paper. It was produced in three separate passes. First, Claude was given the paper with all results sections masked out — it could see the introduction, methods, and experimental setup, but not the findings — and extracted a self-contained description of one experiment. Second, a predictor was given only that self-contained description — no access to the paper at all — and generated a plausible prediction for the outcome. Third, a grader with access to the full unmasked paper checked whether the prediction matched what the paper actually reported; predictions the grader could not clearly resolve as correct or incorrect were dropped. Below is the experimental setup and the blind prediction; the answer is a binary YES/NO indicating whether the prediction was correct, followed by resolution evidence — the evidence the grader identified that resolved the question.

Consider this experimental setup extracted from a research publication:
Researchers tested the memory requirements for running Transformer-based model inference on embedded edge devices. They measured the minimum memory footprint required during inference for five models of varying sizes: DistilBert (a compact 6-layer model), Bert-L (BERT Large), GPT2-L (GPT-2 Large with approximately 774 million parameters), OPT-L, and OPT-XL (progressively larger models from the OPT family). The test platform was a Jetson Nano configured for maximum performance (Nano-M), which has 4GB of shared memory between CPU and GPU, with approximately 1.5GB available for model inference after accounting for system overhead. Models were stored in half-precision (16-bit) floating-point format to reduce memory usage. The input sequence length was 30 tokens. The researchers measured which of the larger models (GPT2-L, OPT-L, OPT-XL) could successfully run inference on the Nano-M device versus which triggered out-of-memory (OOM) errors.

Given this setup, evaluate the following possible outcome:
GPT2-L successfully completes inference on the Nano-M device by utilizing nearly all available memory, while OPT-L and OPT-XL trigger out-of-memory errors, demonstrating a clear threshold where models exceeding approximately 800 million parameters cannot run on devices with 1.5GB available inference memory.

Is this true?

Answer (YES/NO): NO